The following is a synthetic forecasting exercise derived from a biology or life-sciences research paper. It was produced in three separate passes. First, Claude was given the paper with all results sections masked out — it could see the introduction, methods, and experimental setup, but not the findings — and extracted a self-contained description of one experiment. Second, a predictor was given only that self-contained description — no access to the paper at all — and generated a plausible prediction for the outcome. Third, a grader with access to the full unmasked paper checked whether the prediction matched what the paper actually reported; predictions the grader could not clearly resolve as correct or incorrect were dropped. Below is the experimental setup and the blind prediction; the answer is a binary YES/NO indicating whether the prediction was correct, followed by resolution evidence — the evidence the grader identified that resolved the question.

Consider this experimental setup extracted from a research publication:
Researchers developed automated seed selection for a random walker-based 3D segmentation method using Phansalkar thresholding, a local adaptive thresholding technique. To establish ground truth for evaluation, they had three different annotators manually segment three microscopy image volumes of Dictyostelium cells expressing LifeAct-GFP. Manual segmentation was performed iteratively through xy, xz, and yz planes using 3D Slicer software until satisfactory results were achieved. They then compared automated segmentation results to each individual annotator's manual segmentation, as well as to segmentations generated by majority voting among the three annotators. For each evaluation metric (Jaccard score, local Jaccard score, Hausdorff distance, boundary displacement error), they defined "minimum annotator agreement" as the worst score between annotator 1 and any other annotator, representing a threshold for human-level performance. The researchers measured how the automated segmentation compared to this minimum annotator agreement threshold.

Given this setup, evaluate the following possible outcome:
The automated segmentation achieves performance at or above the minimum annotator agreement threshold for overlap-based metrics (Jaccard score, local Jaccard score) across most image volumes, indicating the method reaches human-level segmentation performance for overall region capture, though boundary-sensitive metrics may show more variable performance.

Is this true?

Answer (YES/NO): YES